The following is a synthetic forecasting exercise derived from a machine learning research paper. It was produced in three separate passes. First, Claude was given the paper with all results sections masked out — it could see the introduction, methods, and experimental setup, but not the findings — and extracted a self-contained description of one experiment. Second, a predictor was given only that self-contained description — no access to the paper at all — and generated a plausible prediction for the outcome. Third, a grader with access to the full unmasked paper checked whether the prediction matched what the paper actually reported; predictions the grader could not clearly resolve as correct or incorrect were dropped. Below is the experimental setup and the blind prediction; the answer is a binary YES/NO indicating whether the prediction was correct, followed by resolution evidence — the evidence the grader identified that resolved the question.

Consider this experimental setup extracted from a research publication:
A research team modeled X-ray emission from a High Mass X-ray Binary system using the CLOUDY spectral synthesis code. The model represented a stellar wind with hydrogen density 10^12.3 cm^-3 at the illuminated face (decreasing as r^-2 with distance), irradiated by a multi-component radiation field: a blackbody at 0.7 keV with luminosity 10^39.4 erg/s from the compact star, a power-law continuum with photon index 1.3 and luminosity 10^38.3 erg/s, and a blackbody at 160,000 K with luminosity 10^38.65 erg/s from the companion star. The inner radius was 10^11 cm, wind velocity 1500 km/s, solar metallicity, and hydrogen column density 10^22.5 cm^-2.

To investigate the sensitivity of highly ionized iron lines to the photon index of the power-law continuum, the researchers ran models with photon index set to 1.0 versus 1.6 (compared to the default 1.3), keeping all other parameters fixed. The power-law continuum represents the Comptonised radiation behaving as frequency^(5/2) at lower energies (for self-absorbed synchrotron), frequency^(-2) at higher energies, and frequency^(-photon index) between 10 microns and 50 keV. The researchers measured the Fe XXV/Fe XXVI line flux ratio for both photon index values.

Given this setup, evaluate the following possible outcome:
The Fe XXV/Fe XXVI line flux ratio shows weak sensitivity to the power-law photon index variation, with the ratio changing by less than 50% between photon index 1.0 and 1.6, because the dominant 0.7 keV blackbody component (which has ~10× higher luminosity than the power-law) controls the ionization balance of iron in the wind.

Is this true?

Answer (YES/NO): NO